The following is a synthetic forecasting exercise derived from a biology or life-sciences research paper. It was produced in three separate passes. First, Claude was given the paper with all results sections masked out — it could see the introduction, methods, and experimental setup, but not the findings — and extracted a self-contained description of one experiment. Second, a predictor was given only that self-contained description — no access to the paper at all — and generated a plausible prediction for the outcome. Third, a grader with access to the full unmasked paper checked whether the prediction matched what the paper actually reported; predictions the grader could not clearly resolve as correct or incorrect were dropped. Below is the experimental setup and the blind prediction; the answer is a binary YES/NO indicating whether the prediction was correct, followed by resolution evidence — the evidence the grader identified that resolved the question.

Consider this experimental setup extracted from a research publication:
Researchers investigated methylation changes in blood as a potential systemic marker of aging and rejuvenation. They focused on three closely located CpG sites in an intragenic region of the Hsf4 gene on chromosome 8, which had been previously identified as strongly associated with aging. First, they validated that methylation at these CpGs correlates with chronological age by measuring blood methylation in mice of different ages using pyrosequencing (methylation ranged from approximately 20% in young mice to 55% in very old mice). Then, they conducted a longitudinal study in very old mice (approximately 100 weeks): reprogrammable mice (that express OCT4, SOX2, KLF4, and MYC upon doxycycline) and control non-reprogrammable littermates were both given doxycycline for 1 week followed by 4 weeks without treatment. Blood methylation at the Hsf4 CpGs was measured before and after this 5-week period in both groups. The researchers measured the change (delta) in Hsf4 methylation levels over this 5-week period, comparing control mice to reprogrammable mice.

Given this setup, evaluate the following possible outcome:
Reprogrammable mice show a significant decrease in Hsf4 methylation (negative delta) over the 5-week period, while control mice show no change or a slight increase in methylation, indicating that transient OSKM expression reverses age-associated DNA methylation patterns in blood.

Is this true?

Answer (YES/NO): YES